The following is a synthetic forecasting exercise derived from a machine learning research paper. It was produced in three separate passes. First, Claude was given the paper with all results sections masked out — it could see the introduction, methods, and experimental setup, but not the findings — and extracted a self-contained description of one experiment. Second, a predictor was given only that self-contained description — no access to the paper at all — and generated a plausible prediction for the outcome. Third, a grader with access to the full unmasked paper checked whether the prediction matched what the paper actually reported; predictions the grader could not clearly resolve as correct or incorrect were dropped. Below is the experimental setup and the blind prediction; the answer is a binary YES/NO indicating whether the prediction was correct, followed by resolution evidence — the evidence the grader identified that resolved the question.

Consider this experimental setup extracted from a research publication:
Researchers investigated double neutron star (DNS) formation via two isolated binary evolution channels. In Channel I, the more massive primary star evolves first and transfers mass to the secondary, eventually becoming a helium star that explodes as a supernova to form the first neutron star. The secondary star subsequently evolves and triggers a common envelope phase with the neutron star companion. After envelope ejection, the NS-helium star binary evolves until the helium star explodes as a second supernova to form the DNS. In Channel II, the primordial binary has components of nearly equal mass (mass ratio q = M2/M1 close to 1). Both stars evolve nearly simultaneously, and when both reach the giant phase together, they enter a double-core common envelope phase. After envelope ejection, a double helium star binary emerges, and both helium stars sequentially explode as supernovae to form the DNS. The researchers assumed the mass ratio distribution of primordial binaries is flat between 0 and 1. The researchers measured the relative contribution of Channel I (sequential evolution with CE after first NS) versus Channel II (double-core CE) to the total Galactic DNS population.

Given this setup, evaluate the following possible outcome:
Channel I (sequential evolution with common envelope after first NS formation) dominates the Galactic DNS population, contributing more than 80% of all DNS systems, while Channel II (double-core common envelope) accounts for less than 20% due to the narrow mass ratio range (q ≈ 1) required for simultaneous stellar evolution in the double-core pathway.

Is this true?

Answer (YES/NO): NO